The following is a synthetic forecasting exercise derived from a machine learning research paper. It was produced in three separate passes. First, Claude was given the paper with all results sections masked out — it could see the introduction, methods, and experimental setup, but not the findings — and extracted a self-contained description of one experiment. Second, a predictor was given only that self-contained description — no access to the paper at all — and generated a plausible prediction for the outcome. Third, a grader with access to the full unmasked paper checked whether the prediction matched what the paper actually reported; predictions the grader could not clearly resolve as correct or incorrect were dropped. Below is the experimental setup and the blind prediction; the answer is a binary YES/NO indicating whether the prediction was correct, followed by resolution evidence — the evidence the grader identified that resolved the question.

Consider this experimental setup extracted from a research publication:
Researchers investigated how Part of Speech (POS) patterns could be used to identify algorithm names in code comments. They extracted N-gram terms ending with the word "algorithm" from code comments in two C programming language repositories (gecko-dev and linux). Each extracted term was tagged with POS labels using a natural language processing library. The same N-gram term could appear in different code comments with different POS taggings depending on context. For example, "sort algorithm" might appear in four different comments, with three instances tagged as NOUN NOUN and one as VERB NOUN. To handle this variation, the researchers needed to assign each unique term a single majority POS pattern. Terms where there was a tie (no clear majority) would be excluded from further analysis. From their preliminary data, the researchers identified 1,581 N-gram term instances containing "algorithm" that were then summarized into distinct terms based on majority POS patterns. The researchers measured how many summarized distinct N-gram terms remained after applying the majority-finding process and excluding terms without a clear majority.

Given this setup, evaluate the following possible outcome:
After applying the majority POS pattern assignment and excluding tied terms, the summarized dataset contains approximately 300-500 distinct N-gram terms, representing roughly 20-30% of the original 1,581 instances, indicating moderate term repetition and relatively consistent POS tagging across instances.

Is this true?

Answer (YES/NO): YES